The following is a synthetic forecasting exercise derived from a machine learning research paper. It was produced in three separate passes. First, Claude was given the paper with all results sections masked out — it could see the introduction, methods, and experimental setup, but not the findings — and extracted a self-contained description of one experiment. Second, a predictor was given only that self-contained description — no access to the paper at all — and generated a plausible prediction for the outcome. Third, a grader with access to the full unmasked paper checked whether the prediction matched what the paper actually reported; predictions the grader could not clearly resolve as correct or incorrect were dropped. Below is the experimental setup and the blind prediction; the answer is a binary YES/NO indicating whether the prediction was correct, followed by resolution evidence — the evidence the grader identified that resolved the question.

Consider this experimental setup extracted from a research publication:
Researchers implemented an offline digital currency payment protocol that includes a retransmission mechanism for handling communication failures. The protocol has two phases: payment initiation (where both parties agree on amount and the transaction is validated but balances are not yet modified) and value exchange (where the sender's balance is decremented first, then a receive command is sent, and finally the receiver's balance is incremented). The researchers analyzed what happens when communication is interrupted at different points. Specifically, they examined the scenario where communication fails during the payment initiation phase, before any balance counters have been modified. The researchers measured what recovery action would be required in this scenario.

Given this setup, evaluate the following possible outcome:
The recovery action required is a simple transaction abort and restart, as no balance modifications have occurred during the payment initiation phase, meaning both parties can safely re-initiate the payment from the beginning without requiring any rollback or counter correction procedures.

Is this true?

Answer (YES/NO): YES